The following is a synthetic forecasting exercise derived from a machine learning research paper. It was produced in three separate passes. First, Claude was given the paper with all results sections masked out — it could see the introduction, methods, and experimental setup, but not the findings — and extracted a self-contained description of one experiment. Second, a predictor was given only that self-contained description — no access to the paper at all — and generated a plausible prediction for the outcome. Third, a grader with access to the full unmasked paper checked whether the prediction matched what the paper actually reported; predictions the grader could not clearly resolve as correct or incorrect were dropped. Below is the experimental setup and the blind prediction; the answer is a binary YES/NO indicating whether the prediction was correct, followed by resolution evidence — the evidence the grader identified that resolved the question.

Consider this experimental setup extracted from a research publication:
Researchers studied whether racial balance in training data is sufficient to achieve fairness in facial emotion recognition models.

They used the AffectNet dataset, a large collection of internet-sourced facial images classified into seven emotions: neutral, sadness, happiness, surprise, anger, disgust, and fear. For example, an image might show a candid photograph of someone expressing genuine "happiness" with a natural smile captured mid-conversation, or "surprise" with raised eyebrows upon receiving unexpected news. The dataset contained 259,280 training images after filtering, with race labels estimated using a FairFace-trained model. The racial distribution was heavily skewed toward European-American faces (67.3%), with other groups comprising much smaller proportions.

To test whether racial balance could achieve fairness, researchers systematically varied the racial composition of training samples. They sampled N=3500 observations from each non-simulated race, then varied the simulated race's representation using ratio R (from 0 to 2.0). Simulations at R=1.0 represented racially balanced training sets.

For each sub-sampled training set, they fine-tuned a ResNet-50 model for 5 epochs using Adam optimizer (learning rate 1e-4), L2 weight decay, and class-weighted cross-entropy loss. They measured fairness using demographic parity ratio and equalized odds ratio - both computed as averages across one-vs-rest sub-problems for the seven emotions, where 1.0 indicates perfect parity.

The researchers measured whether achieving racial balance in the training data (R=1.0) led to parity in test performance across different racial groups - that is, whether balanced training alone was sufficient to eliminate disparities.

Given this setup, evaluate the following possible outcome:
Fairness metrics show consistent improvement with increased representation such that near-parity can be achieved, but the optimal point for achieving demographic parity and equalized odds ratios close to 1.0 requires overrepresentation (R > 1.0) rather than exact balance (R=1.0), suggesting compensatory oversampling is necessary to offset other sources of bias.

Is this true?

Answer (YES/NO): NO